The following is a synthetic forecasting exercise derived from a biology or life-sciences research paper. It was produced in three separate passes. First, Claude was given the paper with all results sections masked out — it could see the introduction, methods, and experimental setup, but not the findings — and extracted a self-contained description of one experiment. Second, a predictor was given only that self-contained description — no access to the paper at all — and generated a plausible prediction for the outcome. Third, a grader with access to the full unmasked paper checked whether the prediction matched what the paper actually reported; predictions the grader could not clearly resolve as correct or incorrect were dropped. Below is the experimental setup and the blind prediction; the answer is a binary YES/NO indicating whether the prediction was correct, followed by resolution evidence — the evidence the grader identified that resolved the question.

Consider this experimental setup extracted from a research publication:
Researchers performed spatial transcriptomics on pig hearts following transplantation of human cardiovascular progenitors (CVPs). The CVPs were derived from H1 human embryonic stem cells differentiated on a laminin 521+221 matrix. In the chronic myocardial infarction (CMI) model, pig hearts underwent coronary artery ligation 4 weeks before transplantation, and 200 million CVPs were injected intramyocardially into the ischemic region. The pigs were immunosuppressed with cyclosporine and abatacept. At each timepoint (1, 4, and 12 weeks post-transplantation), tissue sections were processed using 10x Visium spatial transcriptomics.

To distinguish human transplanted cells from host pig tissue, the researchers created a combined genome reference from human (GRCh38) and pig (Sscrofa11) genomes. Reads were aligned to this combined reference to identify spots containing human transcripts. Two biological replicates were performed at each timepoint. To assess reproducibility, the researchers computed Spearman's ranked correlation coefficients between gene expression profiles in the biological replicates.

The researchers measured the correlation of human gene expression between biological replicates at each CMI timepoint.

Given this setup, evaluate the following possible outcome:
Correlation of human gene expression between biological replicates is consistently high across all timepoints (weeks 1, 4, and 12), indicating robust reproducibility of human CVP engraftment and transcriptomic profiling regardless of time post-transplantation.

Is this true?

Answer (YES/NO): YES